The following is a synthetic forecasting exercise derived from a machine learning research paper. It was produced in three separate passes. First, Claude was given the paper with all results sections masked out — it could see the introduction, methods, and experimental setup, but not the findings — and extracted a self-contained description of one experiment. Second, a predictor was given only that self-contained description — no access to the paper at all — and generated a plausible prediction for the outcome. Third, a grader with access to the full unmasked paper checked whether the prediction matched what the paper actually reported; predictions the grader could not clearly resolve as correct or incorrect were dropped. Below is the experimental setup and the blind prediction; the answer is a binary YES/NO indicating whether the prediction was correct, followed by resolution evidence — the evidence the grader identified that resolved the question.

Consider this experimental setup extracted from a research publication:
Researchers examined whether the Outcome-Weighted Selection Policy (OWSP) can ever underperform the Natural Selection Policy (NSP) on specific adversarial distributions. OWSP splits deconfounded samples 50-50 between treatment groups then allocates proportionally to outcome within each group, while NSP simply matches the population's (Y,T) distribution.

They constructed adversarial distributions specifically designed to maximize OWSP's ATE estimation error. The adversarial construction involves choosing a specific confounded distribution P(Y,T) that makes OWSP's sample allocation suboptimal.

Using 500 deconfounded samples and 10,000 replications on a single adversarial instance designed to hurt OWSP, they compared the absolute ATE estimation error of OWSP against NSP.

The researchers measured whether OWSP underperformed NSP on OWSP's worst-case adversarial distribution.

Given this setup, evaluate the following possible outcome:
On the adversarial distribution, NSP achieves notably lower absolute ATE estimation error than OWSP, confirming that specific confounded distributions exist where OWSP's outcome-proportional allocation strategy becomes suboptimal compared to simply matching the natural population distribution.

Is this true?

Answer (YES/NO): NO